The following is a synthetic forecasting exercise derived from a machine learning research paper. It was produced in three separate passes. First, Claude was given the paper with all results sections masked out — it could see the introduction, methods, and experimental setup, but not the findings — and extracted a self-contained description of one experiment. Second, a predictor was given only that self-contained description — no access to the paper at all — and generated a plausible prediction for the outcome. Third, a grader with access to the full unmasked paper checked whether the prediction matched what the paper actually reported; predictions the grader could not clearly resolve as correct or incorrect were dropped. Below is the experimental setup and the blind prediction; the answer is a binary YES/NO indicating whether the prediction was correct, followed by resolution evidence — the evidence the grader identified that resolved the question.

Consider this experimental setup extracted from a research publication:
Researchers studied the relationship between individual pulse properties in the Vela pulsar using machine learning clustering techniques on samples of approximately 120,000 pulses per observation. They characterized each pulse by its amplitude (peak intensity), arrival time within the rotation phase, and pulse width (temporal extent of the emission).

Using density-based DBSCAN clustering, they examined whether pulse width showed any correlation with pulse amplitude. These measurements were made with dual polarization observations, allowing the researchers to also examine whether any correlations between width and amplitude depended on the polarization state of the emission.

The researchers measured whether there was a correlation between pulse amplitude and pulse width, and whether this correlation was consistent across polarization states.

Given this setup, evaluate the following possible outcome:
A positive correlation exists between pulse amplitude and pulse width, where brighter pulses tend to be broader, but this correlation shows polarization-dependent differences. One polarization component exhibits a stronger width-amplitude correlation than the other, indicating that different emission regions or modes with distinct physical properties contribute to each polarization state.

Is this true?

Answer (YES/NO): NO